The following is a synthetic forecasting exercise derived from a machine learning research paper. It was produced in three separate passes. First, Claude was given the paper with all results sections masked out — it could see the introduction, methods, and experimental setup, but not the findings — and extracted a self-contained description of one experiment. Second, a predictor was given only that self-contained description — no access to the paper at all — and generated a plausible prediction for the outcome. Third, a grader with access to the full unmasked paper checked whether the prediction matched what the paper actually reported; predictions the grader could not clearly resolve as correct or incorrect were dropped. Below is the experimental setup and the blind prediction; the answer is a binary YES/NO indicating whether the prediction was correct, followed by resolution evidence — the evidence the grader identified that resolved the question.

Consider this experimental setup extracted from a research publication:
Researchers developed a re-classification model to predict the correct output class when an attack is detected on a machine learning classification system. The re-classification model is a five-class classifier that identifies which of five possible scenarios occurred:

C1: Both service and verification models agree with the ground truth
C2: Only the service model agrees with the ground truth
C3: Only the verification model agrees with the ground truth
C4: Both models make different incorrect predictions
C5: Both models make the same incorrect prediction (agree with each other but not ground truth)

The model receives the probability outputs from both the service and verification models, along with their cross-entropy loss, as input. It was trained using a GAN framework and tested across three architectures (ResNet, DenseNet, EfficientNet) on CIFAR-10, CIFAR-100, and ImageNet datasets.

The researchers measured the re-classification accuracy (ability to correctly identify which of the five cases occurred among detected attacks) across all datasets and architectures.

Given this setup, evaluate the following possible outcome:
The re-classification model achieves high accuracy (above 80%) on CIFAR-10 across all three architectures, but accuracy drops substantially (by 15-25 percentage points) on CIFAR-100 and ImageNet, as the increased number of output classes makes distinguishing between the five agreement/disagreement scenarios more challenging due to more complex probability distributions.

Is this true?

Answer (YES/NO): NO